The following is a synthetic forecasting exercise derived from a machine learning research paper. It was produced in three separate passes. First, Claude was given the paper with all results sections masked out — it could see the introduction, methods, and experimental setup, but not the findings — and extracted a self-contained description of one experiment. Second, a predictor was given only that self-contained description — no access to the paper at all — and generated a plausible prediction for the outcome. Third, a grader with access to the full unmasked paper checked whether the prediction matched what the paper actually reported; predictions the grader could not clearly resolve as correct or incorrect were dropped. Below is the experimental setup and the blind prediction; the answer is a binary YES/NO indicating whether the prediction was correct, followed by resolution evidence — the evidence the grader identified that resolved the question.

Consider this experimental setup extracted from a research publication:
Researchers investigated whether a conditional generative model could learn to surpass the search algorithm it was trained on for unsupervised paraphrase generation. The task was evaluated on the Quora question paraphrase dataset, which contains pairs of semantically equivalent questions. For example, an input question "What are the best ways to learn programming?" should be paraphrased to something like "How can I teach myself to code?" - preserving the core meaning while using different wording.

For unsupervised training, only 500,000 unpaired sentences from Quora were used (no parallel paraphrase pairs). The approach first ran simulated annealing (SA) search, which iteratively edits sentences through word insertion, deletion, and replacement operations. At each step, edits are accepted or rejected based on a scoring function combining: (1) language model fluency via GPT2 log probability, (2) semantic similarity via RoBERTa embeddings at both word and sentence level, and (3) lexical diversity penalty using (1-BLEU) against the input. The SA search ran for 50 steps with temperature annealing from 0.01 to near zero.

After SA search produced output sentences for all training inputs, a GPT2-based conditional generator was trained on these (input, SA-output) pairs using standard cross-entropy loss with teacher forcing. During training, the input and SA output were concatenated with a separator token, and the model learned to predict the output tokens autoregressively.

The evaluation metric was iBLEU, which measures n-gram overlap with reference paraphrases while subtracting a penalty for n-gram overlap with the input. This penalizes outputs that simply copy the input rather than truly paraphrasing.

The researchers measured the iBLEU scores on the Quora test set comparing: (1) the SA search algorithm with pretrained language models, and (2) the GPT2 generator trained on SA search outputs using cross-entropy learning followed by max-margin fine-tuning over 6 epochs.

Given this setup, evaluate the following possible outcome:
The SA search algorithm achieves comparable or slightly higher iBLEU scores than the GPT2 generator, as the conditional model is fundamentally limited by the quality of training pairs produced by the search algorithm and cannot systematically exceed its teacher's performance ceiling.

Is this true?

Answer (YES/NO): NO